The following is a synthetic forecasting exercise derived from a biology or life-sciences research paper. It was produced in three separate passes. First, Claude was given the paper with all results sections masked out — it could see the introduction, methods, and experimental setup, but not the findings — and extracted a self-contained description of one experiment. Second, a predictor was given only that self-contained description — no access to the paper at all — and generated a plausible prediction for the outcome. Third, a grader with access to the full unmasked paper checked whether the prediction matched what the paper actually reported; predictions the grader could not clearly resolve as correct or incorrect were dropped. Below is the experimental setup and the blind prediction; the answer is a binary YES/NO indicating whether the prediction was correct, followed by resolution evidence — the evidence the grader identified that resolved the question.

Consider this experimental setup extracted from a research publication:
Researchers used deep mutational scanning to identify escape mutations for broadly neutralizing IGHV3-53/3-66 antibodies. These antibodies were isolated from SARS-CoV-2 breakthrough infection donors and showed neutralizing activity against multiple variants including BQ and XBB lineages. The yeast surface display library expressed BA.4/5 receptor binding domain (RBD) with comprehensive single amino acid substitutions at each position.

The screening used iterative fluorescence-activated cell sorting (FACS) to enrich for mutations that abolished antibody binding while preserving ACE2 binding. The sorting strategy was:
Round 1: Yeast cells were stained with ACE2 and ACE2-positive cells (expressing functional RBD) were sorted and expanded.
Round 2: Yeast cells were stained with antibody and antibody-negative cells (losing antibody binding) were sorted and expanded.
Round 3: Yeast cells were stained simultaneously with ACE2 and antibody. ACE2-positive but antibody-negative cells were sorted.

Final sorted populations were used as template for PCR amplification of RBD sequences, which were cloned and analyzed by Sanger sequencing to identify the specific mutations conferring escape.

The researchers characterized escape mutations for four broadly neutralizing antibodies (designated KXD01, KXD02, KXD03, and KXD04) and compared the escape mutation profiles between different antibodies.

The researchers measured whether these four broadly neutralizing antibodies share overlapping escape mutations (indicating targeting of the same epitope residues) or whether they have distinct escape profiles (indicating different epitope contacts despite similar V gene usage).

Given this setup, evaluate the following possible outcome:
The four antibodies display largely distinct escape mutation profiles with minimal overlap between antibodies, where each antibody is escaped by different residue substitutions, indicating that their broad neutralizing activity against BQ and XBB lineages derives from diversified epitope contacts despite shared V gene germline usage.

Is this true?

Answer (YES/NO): NO